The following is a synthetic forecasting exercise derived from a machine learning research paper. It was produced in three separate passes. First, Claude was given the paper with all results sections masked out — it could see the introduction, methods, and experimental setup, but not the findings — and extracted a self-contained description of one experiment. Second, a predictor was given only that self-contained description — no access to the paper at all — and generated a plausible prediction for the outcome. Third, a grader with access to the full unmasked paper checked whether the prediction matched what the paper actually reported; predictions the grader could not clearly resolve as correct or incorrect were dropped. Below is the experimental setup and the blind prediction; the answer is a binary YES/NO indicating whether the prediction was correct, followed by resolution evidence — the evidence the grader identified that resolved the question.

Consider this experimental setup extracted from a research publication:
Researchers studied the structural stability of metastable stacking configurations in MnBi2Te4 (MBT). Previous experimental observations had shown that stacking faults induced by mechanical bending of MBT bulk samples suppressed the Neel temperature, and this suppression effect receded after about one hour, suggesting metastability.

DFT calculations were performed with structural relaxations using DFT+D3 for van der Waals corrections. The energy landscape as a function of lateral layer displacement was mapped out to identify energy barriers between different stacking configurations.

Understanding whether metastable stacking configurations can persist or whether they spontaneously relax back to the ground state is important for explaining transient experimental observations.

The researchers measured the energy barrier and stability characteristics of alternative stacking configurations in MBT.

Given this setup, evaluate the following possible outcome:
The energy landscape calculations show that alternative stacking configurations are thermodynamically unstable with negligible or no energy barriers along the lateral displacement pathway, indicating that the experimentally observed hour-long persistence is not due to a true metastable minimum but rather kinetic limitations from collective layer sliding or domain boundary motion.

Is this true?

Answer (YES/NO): NO